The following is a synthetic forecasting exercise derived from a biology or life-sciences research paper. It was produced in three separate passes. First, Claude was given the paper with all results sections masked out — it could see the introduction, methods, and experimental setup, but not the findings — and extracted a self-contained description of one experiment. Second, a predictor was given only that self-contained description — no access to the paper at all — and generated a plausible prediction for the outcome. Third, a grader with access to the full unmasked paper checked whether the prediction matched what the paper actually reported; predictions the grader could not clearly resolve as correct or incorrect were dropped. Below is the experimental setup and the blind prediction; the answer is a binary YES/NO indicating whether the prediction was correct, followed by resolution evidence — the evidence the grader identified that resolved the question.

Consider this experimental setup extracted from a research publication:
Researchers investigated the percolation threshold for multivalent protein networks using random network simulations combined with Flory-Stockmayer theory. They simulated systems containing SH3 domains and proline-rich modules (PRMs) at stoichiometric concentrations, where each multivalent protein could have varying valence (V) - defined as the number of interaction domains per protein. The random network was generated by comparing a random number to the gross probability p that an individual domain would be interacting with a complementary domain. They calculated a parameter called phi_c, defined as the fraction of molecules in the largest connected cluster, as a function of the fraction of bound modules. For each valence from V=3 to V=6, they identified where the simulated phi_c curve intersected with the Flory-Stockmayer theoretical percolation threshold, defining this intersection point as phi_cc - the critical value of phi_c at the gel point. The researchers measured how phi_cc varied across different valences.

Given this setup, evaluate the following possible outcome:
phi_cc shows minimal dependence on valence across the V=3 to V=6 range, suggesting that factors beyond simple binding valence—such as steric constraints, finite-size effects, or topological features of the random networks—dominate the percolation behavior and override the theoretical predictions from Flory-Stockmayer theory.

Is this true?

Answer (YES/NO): YES